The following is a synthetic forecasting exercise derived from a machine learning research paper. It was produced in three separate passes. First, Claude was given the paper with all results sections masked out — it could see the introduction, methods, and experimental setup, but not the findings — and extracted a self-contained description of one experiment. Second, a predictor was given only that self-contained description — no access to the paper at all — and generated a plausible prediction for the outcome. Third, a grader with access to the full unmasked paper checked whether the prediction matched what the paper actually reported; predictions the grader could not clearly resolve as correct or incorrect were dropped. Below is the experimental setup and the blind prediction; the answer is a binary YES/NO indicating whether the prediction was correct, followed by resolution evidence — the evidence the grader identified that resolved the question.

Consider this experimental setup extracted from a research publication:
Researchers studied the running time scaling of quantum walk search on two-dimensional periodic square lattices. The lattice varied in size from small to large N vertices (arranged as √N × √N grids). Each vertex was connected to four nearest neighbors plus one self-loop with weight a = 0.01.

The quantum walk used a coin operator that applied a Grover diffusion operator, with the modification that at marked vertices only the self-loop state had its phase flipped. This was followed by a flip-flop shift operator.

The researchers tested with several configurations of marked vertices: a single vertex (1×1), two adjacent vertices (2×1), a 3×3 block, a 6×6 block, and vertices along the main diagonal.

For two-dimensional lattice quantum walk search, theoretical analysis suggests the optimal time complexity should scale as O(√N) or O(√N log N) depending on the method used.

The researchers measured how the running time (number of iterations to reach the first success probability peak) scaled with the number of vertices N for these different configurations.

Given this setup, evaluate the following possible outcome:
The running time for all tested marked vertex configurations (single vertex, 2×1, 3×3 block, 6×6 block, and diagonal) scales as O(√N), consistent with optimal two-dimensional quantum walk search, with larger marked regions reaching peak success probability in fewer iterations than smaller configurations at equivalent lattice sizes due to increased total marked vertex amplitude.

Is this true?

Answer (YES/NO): NO